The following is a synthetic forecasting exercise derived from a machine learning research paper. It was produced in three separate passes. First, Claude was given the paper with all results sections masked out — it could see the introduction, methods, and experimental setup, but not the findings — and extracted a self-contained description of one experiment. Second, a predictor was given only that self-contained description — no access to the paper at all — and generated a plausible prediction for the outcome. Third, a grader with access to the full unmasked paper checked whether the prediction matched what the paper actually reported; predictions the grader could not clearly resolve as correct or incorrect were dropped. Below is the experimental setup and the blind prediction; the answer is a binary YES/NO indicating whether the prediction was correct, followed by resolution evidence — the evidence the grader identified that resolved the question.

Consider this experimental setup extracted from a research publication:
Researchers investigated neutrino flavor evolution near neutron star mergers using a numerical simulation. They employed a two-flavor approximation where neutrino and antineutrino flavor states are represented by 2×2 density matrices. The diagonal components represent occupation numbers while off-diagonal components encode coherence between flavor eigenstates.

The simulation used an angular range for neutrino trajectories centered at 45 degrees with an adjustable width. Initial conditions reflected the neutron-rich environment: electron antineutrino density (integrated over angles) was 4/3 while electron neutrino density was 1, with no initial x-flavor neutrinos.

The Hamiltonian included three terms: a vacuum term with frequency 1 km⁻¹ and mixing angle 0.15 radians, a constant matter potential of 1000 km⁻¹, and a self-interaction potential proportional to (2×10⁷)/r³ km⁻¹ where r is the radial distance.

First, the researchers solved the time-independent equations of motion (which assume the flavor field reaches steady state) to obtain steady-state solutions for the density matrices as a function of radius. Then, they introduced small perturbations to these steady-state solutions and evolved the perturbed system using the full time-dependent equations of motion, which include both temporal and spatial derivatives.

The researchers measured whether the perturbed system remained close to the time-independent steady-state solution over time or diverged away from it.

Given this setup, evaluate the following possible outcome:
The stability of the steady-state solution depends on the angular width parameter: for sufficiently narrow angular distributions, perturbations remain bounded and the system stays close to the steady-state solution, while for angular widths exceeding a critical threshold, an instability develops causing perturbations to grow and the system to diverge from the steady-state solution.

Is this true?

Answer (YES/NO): NO